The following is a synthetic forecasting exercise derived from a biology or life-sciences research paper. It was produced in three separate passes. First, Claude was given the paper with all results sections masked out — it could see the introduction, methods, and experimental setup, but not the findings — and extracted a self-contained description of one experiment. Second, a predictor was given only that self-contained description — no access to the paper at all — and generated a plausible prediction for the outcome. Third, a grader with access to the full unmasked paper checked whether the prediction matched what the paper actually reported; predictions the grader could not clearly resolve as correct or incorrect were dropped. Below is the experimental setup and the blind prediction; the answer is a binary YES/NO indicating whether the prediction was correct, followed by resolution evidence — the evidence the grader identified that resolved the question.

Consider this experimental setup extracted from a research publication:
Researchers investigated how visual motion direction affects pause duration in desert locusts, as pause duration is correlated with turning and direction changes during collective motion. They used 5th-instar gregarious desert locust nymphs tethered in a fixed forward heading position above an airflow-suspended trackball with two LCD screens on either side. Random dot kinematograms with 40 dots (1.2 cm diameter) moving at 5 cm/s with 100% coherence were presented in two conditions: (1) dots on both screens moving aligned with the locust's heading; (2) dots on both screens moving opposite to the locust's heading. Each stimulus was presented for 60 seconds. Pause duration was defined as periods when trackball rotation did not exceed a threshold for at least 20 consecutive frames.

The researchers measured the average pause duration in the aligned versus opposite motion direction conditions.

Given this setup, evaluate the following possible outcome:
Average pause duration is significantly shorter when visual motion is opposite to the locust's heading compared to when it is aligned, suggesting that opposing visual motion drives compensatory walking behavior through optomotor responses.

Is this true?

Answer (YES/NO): YES